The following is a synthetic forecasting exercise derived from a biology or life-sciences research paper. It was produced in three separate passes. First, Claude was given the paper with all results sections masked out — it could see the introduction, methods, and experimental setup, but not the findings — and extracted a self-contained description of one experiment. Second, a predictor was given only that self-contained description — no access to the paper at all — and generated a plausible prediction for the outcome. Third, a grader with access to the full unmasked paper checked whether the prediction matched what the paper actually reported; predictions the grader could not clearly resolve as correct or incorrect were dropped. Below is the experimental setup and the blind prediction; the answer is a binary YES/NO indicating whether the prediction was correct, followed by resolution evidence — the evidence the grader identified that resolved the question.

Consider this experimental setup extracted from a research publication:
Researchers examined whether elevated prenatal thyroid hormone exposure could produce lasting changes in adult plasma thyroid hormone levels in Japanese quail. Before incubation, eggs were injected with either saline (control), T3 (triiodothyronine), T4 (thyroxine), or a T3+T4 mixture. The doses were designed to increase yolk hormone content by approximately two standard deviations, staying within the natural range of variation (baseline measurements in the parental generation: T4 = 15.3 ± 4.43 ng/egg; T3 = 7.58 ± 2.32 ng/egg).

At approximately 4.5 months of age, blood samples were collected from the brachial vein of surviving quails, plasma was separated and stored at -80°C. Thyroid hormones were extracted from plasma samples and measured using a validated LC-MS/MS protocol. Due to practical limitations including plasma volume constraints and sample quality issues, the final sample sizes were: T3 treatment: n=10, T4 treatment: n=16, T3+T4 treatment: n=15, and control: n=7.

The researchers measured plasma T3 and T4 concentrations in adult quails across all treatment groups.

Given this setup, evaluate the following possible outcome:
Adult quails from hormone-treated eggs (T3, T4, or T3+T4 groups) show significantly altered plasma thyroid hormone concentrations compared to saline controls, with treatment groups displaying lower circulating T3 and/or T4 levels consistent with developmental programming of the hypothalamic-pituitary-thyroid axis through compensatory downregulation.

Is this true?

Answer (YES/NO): NO